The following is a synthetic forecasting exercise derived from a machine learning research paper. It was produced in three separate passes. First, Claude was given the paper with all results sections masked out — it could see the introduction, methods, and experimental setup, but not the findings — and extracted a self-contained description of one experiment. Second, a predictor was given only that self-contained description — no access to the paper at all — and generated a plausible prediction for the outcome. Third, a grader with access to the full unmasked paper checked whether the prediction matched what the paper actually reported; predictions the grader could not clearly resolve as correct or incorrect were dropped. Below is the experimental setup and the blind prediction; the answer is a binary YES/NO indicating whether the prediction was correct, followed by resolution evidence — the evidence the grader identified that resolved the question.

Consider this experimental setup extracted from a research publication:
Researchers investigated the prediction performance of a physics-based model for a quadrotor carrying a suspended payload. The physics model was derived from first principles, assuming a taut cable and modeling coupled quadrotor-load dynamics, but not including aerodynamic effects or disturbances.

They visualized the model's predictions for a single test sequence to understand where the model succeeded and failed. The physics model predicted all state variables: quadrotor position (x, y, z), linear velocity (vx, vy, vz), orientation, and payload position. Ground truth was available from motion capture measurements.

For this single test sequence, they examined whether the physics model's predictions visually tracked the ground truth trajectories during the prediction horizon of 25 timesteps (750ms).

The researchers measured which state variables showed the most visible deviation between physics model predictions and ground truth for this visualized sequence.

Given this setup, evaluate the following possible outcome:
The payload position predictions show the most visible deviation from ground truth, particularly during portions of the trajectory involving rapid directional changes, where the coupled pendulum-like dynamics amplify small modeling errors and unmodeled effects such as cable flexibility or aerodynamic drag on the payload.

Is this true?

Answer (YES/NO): NO